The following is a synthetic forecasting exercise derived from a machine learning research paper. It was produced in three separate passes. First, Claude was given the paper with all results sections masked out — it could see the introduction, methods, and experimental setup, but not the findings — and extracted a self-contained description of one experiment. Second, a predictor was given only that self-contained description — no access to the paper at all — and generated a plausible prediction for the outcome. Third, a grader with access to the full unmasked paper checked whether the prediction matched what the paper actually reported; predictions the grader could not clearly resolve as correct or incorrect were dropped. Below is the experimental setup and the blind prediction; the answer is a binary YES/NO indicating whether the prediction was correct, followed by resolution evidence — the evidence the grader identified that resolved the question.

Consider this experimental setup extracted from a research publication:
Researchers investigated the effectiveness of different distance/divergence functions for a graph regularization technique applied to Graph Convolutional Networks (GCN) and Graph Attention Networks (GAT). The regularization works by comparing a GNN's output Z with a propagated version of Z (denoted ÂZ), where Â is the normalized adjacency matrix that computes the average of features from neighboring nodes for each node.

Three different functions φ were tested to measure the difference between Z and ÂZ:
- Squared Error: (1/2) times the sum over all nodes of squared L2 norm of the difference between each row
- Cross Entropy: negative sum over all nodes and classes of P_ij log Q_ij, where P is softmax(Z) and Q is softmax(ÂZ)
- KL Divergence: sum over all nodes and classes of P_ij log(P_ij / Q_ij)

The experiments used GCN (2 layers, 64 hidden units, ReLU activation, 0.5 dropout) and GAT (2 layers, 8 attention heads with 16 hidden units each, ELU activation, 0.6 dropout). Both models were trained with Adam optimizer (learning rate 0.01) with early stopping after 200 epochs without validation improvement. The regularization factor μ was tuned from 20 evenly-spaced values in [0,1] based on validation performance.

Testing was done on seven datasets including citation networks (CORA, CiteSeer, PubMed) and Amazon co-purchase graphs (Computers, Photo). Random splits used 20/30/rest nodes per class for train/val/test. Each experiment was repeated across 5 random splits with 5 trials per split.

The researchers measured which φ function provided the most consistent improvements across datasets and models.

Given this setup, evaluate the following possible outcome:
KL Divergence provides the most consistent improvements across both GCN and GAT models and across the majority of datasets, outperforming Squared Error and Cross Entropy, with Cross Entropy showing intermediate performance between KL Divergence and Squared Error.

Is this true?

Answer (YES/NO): NO